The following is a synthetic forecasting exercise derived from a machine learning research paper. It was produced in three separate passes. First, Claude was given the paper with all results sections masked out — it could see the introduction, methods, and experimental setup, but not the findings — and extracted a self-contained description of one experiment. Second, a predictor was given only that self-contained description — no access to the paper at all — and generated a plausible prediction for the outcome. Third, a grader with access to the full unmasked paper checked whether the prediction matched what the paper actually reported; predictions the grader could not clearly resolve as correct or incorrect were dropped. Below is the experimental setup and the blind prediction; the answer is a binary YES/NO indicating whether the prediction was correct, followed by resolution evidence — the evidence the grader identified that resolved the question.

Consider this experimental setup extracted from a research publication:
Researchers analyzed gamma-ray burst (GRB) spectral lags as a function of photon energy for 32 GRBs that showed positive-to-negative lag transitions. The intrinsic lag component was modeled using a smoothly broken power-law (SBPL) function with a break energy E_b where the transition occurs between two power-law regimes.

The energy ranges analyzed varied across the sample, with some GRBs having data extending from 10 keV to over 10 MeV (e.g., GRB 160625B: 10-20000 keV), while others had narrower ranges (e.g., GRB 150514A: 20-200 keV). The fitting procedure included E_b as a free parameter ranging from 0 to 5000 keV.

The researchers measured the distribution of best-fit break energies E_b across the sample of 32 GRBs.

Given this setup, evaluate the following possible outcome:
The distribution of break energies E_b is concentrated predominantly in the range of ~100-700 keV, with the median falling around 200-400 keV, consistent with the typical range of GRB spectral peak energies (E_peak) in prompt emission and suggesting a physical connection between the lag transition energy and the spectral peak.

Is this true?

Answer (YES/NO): NO